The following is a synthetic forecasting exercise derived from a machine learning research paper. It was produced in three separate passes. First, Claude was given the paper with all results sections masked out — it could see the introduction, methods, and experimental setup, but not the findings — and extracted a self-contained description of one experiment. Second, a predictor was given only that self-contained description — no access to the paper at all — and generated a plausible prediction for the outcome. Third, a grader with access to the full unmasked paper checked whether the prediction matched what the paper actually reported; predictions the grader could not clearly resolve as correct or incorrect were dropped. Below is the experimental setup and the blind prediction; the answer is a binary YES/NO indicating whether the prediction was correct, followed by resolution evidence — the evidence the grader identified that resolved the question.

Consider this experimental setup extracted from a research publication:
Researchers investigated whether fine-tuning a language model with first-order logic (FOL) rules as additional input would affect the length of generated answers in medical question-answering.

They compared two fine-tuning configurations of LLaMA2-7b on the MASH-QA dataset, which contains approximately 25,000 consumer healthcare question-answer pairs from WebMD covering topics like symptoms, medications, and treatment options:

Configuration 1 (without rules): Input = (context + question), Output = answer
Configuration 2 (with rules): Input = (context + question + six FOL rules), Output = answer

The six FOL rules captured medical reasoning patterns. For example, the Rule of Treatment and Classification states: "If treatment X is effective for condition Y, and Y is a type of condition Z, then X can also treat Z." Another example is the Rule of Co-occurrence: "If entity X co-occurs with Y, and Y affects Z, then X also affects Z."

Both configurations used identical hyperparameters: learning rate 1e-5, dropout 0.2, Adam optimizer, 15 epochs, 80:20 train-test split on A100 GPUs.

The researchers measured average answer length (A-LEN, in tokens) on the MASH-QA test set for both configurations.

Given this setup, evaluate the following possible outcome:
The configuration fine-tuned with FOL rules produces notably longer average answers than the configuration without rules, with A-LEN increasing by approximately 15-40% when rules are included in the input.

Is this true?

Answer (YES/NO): NO